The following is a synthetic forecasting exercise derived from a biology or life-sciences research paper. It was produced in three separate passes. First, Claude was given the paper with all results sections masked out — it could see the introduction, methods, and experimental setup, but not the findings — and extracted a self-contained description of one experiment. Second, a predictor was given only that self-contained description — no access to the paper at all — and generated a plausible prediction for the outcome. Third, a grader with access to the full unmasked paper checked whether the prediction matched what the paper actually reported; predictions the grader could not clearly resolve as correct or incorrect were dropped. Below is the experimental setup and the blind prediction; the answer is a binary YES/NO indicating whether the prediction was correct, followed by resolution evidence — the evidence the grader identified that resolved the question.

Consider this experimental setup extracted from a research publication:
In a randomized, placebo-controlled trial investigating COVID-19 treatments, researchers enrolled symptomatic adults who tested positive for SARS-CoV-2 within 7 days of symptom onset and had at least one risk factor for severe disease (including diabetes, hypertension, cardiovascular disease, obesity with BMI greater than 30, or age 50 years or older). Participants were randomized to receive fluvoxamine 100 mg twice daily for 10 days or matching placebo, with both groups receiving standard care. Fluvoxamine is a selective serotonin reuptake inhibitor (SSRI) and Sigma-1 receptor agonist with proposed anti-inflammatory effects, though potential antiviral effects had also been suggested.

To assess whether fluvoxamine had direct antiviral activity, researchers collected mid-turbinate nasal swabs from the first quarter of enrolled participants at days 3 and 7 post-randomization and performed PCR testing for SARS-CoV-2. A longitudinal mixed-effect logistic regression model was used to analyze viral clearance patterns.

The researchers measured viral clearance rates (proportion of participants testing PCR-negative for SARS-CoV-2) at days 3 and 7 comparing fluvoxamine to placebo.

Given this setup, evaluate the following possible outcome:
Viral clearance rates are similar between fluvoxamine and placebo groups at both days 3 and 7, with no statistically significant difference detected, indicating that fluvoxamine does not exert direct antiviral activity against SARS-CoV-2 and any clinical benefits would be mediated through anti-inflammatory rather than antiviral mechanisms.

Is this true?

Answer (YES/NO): YES